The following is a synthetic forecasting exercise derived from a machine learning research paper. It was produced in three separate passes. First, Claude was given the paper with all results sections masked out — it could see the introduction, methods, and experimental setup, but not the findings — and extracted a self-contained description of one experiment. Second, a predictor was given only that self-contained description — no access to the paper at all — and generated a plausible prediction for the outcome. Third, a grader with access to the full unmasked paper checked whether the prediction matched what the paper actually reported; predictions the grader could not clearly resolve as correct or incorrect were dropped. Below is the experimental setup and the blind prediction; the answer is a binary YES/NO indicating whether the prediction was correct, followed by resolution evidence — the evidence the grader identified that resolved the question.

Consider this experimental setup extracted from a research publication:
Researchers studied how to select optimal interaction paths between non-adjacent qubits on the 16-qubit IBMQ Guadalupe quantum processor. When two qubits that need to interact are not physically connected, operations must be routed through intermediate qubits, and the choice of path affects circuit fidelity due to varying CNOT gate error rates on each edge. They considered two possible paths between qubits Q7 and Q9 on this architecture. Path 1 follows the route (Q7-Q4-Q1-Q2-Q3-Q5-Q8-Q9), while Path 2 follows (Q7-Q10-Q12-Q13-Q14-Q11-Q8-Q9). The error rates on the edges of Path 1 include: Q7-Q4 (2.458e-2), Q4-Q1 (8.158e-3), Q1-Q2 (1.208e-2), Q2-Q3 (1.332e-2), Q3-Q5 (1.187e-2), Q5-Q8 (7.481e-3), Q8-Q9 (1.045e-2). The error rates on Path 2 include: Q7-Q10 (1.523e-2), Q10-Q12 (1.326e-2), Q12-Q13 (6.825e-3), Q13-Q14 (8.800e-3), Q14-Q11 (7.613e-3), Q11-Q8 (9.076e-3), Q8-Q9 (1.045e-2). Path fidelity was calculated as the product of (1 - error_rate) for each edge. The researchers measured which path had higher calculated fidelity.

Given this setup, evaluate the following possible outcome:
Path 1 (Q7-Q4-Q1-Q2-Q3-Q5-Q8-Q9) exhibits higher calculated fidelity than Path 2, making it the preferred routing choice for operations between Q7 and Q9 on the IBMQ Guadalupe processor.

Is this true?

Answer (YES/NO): NO